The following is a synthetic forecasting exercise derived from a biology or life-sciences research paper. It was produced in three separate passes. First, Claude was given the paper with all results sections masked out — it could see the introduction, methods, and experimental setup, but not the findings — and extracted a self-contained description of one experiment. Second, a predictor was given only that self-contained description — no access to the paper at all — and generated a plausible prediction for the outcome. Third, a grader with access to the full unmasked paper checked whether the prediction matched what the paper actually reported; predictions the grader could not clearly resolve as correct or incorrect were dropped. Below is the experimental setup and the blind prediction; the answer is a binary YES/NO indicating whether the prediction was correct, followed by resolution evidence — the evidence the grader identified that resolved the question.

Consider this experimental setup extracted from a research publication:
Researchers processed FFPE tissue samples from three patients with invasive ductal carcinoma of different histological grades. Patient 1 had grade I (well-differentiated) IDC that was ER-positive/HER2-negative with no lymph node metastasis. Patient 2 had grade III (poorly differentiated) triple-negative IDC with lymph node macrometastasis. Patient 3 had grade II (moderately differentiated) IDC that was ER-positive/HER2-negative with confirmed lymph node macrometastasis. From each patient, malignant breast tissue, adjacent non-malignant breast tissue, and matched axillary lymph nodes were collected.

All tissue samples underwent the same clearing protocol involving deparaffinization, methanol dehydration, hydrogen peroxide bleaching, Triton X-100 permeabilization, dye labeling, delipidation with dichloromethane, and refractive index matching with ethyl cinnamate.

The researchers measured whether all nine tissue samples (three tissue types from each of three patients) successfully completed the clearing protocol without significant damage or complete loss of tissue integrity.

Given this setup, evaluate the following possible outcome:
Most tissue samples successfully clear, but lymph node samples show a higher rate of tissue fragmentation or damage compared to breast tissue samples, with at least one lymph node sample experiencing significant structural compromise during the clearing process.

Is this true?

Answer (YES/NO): NO